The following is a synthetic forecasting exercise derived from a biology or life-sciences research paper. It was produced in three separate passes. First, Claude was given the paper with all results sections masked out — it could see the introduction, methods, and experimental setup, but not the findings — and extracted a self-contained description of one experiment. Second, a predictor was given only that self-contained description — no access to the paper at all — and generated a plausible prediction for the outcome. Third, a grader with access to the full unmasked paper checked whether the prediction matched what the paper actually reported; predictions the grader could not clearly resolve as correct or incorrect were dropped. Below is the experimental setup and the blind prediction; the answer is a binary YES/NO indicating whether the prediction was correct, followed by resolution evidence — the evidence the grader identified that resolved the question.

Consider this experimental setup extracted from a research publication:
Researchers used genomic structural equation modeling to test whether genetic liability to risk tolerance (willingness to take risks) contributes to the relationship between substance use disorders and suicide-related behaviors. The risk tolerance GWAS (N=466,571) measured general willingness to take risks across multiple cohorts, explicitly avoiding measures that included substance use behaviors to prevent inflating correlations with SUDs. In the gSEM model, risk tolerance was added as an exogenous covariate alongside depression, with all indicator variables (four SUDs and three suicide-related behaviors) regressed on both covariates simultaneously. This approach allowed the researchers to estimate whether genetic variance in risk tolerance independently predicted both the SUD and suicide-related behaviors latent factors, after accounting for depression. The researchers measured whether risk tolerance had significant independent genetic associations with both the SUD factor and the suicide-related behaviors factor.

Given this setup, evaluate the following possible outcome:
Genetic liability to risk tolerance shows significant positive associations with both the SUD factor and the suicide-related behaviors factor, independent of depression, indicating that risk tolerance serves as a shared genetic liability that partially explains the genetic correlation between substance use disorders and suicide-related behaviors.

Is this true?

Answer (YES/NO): YES